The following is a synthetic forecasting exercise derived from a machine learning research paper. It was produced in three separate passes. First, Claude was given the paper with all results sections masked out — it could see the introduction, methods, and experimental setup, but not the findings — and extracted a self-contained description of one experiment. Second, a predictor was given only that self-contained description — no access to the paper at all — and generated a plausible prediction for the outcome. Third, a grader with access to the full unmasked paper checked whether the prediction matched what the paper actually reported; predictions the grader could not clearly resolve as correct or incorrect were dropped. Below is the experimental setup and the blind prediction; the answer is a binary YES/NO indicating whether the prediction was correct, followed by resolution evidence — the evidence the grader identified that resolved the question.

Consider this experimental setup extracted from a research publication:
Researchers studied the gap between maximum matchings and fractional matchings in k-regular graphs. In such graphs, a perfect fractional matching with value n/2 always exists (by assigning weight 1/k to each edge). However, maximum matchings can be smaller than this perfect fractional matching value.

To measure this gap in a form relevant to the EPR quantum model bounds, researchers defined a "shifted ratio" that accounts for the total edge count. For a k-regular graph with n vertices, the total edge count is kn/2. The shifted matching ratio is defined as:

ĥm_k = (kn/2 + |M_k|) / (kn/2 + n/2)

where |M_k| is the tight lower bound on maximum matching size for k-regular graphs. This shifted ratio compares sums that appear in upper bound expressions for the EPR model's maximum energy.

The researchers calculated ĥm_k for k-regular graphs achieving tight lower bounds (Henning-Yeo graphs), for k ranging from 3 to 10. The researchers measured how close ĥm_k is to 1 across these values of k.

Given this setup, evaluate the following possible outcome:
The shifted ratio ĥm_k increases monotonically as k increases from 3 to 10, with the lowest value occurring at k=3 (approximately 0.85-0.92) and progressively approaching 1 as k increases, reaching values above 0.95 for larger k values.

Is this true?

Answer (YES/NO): NO